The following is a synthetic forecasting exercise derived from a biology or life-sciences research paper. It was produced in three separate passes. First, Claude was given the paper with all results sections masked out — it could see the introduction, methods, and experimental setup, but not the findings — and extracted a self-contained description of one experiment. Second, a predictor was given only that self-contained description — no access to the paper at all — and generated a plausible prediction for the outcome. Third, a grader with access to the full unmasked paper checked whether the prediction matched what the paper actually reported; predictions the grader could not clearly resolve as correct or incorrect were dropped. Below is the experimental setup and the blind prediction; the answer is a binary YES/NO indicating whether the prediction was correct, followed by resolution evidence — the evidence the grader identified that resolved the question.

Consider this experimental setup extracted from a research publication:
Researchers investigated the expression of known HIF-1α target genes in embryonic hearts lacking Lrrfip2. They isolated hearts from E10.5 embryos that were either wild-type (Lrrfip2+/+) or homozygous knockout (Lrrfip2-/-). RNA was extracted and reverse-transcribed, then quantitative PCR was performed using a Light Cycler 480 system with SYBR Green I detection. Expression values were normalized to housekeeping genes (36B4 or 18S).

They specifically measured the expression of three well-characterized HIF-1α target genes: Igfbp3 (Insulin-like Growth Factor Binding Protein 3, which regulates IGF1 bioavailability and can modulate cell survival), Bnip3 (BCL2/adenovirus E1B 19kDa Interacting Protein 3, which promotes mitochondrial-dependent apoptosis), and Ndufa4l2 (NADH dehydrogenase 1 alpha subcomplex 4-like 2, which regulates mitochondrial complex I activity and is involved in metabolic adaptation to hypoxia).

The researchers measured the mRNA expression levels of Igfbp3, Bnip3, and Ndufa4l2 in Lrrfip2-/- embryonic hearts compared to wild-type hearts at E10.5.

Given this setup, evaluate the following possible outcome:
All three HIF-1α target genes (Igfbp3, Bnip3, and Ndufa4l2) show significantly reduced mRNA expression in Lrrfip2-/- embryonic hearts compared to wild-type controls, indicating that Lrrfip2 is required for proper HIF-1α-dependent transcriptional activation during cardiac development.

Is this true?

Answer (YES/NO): NO